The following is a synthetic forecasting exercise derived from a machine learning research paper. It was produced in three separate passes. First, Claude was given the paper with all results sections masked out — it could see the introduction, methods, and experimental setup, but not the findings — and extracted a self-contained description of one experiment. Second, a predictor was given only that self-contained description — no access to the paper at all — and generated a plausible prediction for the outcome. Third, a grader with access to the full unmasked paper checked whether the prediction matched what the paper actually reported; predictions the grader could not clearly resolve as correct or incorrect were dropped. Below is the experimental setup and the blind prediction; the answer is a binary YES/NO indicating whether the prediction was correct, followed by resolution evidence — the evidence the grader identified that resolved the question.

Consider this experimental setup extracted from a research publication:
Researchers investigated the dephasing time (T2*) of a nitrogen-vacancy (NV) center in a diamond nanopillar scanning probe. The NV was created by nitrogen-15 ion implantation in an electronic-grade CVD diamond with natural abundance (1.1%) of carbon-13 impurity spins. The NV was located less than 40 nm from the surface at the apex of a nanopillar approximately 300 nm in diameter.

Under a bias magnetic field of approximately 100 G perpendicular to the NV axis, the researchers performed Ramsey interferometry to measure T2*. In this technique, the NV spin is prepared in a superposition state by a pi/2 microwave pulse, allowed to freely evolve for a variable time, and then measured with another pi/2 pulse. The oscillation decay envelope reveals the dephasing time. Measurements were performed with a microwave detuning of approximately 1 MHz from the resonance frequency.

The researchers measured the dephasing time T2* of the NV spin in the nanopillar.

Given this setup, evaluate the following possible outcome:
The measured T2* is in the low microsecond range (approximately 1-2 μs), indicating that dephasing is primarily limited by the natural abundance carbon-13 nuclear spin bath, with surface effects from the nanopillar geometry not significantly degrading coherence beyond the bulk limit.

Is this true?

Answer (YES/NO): YES